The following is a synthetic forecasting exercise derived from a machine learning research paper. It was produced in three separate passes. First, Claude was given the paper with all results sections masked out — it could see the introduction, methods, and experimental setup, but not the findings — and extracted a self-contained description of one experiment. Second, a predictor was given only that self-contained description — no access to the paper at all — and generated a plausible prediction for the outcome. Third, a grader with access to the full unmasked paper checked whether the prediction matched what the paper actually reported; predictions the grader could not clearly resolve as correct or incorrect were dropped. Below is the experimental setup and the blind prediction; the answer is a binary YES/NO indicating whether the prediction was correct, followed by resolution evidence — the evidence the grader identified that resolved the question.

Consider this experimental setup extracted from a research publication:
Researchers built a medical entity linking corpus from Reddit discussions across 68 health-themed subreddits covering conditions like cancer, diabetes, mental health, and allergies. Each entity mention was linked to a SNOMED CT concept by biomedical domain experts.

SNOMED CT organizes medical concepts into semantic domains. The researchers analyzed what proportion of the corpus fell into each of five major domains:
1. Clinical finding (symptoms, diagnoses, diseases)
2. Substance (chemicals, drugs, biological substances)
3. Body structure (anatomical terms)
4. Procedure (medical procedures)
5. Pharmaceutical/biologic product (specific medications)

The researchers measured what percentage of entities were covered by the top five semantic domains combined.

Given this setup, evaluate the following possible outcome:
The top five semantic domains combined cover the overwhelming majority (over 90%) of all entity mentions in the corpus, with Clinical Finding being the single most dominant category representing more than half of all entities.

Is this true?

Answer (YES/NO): NO